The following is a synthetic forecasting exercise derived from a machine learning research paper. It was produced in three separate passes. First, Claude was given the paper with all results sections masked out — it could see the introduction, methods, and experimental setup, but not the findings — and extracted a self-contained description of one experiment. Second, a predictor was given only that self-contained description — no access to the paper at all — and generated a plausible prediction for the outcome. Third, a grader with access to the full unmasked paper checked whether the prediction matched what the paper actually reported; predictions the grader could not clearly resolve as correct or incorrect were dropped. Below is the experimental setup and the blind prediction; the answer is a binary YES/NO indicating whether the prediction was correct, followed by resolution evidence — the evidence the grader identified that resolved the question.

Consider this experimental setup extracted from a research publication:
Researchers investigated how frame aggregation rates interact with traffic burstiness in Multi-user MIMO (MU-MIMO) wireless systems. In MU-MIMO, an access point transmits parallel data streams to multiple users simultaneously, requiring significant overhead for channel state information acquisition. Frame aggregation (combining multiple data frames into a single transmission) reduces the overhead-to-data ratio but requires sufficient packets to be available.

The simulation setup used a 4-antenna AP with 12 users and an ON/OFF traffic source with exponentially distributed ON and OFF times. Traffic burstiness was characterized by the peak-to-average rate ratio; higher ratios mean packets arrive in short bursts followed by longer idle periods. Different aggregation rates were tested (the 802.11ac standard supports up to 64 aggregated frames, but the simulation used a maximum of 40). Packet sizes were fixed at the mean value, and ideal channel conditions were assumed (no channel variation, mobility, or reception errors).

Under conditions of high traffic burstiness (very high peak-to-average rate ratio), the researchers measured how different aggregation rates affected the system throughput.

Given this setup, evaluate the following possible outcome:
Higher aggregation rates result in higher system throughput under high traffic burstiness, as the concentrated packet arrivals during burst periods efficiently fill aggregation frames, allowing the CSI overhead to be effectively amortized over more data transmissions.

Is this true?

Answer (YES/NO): NO